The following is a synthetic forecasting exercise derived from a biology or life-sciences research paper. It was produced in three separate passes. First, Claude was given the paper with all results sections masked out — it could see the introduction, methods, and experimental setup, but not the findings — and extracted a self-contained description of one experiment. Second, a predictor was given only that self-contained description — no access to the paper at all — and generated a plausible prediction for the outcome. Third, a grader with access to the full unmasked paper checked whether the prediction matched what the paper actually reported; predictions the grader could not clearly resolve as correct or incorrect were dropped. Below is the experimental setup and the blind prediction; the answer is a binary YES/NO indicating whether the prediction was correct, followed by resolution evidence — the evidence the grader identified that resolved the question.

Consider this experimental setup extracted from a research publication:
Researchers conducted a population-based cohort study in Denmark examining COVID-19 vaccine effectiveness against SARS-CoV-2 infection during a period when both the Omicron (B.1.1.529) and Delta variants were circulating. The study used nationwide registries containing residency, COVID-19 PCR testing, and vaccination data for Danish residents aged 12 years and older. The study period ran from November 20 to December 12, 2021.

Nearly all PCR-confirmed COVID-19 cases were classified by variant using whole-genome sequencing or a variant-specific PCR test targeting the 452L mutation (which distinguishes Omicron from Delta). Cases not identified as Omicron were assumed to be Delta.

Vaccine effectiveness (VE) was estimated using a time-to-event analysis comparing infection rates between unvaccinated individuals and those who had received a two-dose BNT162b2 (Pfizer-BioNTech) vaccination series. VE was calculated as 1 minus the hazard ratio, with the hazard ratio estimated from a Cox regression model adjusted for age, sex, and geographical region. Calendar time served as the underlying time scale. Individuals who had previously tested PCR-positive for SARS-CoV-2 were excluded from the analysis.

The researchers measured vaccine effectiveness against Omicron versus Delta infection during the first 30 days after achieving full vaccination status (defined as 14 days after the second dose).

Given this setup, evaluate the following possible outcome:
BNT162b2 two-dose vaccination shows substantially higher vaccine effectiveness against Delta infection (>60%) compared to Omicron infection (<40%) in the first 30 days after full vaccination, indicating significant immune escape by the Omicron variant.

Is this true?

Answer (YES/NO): NO